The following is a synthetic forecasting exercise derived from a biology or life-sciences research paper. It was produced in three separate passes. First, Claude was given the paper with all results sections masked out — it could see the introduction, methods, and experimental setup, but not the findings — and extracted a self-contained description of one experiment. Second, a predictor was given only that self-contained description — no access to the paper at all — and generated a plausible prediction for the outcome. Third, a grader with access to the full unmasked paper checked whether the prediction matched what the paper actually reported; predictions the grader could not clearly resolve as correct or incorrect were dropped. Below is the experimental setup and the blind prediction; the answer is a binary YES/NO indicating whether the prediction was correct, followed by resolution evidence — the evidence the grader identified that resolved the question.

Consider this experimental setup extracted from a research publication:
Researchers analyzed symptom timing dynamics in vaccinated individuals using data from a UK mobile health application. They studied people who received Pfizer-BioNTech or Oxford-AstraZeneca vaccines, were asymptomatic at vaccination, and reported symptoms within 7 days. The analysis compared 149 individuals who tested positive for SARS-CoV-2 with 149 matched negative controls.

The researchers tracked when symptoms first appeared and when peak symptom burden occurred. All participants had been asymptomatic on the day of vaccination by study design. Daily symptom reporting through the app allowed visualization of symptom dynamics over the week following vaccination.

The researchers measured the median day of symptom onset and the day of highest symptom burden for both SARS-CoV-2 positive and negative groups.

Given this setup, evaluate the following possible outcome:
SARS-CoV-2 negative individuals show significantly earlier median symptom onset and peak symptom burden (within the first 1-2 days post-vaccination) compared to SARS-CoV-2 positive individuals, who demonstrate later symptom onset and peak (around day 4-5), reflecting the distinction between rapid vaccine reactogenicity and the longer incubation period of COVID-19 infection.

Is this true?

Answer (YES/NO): NO